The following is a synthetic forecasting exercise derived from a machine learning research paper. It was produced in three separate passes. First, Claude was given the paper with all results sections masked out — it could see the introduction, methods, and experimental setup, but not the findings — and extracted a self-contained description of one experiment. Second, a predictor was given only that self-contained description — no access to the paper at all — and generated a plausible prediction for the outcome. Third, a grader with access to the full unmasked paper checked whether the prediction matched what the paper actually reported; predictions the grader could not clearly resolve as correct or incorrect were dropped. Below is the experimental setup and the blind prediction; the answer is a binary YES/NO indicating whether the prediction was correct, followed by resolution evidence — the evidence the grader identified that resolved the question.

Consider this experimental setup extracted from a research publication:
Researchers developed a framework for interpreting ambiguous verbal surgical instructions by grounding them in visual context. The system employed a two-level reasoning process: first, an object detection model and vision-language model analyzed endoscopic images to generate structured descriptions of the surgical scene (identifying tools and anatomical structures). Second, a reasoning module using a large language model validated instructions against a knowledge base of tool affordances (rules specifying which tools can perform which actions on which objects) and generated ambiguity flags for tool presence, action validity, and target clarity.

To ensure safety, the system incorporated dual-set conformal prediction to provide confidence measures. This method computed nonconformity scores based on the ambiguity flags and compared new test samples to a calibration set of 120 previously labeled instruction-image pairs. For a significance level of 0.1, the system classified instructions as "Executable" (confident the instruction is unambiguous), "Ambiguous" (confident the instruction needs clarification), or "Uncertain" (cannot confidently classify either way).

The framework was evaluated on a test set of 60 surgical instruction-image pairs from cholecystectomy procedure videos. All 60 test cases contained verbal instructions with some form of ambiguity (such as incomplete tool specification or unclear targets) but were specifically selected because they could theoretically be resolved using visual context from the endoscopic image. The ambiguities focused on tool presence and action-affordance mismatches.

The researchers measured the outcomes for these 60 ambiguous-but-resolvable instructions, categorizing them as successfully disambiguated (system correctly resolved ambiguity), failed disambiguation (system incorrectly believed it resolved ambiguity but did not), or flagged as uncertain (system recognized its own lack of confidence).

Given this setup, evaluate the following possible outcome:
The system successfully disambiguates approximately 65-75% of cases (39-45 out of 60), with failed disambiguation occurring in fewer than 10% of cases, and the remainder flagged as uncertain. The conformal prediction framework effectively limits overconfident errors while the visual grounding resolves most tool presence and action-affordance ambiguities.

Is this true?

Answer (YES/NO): NO